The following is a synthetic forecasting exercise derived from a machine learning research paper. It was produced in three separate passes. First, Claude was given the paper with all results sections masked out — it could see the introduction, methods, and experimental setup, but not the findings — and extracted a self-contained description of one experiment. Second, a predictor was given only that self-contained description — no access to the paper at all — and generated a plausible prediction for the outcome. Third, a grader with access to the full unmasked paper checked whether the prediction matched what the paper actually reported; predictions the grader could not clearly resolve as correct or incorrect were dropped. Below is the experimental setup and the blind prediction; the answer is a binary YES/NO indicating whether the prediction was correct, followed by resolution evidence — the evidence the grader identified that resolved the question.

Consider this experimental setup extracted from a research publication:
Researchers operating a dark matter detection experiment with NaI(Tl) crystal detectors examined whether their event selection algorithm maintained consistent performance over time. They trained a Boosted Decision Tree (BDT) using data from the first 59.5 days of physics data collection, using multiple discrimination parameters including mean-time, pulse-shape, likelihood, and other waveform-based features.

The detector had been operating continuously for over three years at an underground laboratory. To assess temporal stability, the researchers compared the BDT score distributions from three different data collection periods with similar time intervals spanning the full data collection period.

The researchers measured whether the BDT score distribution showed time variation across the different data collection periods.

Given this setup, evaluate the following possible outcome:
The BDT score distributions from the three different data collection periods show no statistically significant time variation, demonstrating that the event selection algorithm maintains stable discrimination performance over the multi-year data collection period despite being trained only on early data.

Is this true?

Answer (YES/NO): YES